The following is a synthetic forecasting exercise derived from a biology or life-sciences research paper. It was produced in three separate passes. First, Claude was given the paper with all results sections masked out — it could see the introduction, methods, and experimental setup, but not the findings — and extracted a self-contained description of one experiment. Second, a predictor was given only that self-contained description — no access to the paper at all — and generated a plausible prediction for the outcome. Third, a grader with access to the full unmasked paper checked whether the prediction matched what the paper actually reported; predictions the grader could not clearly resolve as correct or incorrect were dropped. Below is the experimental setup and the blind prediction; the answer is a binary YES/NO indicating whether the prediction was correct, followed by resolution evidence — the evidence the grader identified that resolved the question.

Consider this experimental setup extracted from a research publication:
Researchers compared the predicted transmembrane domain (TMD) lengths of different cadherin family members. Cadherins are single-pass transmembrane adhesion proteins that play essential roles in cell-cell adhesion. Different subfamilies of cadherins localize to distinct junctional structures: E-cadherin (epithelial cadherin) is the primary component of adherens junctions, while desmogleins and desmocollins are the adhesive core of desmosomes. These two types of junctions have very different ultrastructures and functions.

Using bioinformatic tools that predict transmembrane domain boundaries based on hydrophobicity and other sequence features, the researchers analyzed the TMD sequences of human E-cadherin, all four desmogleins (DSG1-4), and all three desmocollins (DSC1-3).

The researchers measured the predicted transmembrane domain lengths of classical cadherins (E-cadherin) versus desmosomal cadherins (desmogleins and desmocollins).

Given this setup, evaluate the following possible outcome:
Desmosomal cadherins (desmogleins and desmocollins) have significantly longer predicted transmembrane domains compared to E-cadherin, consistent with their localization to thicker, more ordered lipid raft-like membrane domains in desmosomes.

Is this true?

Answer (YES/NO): YES